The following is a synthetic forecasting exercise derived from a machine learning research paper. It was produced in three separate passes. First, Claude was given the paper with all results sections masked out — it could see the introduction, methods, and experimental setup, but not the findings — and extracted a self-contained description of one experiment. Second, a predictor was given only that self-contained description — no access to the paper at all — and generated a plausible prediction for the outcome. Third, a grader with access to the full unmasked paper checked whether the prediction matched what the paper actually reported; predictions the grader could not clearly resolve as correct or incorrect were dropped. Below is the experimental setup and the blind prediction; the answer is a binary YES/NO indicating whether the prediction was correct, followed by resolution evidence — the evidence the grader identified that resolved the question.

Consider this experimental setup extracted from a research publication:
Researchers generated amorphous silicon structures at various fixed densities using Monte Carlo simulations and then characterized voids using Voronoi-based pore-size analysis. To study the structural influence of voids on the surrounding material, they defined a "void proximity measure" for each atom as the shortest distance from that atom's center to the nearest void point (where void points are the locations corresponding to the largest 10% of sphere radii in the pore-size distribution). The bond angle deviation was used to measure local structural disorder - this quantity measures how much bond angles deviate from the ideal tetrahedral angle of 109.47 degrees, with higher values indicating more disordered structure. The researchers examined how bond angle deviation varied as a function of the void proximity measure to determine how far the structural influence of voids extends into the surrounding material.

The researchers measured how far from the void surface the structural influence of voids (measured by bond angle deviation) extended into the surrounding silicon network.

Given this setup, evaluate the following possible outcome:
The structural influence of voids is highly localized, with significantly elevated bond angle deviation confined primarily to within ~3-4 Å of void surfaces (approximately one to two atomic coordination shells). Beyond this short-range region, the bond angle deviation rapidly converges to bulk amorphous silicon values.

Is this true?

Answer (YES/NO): YES